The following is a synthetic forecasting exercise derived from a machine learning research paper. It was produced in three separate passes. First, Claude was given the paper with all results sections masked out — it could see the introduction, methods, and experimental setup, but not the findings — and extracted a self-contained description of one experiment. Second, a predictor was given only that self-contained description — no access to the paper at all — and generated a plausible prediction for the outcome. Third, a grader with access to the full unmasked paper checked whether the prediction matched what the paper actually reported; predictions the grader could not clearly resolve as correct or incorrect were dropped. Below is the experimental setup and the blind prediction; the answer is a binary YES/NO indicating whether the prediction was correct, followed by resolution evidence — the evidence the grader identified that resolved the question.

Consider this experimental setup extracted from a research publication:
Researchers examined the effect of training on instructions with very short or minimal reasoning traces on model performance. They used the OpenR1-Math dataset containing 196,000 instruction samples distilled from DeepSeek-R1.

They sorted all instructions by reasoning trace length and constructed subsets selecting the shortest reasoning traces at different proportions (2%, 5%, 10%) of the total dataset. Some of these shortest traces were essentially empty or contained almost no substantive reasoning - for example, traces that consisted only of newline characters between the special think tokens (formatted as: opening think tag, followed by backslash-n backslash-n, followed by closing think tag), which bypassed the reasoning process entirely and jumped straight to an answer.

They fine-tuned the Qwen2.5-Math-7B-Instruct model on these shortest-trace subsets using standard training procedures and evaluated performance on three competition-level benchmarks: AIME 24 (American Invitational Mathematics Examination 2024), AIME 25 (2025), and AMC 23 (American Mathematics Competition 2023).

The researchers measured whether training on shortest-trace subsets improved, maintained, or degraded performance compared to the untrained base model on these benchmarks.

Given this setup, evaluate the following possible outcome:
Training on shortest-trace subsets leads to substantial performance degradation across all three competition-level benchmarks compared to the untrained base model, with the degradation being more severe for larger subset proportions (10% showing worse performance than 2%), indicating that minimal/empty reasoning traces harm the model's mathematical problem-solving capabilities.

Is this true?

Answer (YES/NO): NO